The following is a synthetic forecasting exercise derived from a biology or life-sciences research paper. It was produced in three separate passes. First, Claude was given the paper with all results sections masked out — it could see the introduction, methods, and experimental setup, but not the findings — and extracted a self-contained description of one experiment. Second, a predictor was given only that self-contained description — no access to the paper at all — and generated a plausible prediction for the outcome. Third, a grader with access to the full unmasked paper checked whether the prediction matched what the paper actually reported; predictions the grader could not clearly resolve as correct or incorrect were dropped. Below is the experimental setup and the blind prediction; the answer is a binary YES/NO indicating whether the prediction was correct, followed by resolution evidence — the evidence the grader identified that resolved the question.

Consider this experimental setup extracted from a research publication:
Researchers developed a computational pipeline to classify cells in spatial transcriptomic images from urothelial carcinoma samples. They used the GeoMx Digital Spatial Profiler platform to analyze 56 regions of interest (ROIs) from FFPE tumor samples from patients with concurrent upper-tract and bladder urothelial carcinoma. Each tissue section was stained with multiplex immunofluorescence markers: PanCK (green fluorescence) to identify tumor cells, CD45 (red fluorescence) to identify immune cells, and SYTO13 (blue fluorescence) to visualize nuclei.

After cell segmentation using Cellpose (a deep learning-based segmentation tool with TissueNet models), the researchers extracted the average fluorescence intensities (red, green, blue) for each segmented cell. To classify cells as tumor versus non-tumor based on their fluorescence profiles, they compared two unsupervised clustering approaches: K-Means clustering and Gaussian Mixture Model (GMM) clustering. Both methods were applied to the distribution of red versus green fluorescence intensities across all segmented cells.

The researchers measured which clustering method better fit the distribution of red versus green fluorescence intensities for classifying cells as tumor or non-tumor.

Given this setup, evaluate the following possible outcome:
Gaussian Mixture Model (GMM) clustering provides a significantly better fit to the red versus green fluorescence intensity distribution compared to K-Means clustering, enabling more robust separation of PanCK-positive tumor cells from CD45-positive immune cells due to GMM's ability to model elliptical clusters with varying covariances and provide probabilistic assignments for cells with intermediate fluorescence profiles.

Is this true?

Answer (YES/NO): NO